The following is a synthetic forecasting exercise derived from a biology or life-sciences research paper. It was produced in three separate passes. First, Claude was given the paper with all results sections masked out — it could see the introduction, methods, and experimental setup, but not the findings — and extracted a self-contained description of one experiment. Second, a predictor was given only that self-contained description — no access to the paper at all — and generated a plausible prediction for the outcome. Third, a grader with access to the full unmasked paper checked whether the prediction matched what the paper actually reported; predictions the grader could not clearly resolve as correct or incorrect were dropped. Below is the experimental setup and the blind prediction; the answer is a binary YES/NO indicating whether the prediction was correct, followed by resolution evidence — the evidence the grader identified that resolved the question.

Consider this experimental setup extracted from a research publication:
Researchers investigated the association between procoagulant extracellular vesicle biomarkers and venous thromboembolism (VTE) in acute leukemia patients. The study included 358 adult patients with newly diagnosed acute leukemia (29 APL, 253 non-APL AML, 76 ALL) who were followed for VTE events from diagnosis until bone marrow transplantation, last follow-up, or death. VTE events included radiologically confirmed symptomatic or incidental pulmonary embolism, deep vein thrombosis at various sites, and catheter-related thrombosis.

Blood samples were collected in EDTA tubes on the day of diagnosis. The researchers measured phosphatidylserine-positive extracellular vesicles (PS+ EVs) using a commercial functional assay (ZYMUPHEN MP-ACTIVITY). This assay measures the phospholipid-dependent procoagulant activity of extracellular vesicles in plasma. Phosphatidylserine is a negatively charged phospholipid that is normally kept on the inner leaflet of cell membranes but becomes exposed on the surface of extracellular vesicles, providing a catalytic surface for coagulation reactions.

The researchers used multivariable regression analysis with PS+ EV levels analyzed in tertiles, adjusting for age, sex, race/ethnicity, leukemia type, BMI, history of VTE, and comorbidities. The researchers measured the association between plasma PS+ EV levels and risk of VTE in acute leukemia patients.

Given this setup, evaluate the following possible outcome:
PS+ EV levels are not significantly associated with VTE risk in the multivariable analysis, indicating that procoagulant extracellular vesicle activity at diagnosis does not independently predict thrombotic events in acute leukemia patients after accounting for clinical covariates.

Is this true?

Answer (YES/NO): YES